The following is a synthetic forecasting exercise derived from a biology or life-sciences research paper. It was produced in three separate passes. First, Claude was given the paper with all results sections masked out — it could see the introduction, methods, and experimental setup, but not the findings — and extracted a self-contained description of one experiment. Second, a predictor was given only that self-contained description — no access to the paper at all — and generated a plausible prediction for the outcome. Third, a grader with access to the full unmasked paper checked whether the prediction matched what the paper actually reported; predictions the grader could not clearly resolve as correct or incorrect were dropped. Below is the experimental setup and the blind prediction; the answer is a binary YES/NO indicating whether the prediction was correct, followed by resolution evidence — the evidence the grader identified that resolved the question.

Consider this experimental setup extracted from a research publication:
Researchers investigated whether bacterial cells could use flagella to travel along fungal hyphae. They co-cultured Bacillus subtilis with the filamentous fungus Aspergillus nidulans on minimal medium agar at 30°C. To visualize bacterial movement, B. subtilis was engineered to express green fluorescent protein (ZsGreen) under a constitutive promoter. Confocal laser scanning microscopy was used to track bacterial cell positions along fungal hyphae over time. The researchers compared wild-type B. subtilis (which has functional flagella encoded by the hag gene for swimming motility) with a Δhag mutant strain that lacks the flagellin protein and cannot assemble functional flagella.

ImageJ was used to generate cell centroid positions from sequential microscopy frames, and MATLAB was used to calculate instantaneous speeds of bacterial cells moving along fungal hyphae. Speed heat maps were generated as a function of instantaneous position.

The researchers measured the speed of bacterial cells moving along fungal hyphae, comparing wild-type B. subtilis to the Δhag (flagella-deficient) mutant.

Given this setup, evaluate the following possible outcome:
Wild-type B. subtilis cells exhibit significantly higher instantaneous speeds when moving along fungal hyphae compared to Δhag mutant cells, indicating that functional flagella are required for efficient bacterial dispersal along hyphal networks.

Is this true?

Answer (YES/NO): YES